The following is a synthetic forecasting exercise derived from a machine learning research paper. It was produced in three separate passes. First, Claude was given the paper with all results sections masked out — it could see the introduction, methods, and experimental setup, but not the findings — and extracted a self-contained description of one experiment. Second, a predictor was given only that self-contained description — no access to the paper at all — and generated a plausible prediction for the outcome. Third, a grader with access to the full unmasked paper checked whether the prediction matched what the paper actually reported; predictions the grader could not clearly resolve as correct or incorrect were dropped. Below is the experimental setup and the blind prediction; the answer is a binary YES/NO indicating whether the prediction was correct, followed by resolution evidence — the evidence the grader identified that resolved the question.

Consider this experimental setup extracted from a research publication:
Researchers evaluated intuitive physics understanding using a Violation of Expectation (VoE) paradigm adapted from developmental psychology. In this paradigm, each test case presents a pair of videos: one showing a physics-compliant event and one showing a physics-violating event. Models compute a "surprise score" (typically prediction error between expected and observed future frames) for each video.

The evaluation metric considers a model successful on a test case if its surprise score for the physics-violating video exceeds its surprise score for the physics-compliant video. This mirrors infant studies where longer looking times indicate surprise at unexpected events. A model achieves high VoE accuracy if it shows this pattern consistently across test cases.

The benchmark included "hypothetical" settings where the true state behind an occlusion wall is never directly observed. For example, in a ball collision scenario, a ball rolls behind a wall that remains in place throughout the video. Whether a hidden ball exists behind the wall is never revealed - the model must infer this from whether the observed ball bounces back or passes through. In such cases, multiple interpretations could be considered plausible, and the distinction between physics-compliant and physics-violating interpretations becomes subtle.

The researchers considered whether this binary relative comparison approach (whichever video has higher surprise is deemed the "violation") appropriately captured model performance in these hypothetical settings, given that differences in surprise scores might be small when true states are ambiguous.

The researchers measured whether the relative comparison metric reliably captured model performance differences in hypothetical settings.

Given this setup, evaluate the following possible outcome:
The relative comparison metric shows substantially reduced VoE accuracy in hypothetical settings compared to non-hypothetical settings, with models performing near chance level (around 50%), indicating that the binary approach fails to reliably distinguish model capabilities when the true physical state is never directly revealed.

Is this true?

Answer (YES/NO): NO